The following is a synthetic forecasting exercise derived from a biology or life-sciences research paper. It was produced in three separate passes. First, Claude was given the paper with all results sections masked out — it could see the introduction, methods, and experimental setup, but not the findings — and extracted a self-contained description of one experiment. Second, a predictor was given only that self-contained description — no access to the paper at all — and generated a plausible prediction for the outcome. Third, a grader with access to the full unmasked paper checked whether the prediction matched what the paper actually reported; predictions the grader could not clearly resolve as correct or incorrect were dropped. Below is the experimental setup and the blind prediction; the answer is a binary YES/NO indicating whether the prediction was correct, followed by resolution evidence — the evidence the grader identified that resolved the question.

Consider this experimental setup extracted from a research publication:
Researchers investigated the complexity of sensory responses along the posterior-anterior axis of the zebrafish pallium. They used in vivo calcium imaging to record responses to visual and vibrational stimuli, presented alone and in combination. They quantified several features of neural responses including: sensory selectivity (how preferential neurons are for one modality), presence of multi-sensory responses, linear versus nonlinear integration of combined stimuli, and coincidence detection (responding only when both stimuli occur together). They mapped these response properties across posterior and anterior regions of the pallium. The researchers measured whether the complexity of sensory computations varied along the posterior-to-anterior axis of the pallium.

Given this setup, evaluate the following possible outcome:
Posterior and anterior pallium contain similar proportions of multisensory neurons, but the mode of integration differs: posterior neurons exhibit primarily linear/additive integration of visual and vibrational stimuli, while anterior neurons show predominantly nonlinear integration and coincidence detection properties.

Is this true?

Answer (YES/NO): NO